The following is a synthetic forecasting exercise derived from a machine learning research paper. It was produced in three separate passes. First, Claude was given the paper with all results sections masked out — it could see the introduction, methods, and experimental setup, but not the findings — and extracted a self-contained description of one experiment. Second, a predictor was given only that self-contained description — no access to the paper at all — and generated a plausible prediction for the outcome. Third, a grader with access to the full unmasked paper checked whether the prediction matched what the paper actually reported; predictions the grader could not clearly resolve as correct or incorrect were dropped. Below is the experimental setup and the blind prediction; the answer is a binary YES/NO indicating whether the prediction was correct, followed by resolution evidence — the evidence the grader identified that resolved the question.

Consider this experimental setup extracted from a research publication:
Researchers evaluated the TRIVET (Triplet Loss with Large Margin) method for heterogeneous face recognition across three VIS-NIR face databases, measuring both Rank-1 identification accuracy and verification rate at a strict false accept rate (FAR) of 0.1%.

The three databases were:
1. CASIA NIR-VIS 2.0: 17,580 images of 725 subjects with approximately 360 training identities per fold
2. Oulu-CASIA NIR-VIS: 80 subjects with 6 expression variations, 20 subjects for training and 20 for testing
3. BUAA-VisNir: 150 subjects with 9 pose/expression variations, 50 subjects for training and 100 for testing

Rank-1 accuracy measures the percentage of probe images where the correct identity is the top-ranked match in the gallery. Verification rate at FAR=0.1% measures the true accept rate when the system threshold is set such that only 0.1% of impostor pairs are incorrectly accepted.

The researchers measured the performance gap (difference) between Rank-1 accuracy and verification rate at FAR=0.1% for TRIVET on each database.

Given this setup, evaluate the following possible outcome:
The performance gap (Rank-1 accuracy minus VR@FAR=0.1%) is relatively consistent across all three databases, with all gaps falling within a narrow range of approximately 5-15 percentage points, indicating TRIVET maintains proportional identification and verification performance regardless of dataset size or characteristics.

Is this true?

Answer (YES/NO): NO